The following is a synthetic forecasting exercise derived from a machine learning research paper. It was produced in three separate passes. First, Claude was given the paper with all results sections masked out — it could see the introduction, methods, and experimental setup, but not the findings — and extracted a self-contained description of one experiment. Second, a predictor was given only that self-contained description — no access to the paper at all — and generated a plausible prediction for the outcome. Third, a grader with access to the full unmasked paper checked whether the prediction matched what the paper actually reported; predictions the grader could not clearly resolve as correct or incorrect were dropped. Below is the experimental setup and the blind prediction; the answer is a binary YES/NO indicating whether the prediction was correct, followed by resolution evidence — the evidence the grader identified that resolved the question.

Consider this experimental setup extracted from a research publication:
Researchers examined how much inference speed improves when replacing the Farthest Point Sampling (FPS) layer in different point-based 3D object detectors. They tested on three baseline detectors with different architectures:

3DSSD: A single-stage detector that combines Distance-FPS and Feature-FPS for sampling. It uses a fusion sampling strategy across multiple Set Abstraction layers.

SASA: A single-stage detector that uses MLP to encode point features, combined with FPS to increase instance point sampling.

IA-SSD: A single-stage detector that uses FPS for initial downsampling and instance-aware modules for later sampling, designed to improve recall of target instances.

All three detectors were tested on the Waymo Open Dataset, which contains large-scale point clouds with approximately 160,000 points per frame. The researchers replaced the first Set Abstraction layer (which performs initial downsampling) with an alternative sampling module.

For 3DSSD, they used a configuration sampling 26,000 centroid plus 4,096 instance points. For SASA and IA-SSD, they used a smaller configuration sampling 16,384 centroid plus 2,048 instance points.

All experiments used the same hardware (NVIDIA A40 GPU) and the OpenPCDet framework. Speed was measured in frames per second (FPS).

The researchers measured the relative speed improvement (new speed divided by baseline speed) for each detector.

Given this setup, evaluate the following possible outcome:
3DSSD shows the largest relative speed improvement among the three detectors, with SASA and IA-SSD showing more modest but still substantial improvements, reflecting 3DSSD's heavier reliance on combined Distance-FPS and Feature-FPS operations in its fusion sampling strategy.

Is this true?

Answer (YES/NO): NO